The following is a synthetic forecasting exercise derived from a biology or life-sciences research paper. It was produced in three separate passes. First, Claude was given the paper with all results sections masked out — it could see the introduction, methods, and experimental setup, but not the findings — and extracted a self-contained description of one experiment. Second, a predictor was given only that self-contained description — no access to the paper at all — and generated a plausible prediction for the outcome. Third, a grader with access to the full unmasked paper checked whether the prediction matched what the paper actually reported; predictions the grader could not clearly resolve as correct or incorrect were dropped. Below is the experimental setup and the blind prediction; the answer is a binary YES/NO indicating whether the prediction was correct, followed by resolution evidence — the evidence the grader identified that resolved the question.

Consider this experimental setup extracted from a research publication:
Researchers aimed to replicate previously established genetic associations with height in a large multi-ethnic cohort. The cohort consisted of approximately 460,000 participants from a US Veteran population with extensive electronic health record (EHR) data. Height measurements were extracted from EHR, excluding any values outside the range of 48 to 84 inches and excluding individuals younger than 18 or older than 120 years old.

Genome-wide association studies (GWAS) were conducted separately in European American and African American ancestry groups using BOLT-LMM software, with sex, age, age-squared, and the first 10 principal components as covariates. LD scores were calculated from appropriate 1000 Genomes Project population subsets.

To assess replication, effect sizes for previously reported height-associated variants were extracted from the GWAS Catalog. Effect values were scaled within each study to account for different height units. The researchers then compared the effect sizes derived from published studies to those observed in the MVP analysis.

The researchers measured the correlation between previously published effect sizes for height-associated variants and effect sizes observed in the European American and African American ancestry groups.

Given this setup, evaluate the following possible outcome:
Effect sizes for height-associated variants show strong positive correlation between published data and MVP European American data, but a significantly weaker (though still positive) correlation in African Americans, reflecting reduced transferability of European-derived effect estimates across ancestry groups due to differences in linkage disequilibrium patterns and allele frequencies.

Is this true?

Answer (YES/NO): YES